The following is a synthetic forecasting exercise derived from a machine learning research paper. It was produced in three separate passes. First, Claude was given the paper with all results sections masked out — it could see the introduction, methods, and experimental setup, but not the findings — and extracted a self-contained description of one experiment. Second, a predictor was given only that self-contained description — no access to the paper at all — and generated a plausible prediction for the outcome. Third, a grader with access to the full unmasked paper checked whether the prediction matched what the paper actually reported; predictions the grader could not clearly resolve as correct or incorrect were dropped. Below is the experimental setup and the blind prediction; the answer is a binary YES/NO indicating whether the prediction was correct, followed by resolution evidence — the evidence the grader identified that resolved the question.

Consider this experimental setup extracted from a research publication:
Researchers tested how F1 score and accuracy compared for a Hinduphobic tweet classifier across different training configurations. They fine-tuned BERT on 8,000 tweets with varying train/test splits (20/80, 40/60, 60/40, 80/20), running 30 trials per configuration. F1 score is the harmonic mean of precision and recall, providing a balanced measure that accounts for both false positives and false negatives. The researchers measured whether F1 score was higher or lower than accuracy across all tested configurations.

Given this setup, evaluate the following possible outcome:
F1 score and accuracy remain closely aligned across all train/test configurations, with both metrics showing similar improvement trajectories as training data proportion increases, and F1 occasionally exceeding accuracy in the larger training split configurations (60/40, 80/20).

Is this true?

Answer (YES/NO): NO